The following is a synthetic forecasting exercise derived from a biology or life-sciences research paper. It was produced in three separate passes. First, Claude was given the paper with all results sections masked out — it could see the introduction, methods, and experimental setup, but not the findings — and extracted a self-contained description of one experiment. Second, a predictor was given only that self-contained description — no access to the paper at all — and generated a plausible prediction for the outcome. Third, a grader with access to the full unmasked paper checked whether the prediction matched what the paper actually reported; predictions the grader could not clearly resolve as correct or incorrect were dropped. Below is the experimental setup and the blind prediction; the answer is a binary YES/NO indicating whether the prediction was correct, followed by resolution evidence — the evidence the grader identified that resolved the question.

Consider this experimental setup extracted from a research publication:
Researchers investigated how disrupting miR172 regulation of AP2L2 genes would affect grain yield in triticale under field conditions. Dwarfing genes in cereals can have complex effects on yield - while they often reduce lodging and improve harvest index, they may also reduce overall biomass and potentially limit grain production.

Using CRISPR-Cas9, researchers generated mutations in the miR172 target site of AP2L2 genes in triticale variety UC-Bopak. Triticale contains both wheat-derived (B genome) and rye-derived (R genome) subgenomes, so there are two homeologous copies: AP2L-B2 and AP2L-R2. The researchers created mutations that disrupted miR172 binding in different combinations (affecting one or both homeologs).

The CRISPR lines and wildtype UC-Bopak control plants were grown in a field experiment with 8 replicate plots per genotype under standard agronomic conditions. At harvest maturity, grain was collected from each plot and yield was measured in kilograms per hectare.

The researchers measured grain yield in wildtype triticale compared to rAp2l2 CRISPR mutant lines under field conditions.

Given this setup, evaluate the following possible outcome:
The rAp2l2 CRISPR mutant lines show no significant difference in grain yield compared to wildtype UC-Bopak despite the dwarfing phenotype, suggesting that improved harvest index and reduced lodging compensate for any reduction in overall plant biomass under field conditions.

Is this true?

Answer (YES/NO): YES